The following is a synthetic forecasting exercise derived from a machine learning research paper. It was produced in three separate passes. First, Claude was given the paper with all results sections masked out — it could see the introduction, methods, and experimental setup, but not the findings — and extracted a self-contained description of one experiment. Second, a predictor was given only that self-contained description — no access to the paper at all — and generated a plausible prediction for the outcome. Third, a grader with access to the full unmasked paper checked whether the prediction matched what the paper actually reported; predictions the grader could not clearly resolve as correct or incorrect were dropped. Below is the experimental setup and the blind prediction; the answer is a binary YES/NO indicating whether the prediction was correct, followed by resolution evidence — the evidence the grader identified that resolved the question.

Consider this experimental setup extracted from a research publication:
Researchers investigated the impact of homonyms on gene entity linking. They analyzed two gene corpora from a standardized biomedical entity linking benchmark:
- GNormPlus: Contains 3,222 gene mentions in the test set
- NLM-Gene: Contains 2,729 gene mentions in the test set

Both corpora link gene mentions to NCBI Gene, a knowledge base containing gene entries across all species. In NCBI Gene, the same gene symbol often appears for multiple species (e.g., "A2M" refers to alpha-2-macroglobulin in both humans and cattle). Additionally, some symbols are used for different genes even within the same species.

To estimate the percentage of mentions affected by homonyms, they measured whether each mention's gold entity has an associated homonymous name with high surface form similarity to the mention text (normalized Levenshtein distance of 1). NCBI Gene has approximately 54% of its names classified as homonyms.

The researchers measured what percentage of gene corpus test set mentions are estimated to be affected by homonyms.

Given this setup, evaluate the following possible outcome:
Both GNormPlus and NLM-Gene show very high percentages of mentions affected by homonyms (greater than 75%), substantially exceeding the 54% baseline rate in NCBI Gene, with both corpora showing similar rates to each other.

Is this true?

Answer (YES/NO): NO